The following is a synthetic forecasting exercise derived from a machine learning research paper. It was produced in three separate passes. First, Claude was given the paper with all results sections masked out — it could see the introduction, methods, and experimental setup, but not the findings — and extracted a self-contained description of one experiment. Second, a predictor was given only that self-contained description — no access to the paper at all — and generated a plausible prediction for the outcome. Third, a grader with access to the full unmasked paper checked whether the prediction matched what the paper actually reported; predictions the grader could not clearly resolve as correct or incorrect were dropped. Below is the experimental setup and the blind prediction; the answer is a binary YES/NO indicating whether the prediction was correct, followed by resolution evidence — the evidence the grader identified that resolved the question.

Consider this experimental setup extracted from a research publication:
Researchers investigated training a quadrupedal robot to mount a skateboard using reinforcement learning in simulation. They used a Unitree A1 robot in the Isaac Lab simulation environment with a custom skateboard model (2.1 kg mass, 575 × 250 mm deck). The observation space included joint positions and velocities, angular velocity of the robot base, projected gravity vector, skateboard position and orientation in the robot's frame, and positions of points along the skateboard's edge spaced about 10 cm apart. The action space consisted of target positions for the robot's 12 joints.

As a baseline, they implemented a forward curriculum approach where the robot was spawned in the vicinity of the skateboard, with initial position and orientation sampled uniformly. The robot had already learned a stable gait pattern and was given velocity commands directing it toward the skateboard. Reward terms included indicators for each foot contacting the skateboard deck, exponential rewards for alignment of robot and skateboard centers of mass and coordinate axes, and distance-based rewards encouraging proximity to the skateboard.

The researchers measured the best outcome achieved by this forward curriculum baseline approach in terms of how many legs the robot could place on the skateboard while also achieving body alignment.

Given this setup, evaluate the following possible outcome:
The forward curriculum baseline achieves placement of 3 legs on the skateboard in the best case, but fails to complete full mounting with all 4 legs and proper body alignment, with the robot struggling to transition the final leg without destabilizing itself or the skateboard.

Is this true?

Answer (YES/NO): NO